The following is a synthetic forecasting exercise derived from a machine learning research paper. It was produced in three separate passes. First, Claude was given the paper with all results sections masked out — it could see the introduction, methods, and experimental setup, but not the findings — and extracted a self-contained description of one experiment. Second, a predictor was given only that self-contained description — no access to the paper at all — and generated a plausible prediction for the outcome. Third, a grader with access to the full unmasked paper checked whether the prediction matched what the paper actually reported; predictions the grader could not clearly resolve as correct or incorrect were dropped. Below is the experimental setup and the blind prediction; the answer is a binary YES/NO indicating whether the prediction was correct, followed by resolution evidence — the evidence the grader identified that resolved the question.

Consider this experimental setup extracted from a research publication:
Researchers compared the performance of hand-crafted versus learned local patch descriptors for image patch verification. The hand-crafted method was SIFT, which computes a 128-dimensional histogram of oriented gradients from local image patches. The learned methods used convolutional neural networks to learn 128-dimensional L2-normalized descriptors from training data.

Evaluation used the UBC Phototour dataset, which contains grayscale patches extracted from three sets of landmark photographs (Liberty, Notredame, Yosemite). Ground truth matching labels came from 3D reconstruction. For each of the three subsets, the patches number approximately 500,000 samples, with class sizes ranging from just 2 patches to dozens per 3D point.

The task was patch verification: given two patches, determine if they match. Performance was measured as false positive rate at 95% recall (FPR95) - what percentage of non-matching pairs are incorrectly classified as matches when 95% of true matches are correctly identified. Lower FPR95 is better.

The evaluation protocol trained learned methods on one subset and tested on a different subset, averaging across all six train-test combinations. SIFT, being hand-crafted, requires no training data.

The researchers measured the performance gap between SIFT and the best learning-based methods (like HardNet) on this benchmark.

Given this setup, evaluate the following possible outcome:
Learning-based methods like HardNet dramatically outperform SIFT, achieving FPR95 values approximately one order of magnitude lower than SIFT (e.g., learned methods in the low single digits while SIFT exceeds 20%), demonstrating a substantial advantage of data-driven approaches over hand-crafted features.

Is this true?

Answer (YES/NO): YES